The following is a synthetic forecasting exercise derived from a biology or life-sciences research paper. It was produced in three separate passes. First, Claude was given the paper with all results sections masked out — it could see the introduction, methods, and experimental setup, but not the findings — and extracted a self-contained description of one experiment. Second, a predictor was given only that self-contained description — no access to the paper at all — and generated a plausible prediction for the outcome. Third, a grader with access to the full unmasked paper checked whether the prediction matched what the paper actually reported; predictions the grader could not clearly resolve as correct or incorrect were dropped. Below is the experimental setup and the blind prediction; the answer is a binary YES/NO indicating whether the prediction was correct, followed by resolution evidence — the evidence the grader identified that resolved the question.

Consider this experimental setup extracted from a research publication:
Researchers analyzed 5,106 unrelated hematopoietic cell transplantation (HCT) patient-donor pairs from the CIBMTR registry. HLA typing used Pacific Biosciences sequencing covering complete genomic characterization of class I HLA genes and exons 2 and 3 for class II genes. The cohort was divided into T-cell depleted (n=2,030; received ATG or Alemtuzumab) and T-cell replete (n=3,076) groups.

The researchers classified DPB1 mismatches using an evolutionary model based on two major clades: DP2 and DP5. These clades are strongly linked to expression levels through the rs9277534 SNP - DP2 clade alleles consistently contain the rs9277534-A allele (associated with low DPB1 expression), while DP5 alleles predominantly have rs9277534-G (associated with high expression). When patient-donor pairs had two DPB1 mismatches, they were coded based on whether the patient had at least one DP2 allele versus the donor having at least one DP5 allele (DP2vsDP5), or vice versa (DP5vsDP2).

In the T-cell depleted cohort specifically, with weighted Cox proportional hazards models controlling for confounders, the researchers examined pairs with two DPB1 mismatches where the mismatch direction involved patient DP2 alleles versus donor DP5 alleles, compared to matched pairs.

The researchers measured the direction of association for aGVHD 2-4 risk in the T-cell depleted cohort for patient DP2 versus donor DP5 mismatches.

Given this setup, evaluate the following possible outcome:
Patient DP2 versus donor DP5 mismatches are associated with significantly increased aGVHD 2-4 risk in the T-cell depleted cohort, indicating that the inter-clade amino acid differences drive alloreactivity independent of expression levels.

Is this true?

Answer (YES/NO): NO